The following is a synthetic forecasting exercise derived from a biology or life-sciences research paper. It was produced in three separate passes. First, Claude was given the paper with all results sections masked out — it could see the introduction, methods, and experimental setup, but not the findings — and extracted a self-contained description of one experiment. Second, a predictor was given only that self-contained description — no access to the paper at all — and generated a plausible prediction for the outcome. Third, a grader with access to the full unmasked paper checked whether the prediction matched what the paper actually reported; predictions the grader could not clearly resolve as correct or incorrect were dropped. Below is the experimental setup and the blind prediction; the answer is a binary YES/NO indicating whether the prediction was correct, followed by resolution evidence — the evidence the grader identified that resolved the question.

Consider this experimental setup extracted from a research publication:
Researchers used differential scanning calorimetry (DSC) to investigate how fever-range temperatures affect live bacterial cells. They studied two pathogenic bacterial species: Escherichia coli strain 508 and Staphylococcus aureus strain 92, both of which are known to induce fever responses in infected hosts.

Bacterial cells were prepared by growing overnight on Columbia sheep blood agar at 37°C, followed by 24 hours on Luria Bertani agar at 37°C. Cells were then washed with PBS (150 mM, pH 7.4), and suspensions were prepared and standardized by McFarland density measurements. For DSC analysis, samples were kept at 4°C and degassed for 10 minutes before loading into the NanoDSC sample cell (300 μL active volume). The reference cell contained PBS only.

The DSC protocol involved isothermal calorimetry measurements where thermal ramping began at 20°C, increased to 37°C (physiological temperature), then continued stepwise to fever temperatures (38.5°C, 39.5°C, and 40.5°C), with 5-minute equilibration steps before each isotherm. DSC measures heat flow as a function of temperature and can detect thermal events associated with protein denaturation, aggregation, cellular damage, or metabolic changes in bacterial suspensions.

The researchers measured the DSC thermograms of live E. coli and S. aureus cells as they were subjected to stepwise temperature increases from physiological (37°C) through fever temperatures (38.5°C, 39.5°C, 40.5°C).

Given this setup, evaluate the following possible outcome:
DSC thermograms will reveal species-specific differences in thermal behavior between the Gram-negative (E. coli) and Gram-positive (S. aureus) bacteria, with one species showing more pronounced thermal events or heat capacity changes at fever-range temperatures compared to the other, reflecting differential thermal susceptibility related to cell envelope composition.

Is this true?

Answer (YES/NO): NO